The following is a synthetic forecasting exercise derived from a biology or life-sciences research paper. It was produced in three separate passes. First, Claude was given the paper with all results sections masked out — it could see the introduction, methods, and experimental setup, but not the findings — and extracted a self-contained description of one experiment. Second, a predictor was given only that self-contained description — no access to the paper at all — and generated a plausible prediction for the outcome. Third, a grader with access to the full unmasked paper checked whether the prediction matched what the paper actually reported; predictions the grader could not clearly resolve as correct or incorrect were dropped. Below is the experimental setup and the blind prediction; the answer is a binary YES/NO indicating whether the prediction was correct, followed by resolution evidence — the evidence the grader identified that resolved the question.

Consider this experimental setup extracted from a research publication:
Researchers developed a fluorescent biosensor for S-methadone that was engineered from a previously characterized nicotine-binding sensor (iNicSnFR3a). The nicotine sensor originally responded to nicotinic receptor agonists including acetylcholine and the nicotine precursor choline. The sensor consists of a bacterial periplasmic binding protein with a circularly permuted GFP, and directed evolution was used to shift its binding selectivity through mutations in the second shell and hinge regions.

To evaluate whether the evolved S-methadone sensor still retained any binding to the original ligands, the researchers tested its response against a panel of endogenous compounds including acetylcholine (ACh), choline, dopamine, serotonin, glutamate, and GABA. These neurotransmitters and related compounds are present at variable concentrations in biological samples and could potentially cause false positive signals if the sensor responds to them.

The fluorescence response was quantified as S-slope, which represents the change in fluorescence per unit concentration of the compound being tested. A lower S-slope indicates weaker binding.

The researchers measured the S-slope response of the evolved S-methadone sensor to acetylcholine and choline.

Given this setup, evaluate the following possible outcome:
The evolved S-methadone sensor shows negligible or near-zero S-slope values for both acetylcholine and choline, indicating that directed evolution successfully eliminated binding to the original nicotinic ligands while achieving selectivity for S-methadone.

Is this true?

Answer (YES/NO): YES